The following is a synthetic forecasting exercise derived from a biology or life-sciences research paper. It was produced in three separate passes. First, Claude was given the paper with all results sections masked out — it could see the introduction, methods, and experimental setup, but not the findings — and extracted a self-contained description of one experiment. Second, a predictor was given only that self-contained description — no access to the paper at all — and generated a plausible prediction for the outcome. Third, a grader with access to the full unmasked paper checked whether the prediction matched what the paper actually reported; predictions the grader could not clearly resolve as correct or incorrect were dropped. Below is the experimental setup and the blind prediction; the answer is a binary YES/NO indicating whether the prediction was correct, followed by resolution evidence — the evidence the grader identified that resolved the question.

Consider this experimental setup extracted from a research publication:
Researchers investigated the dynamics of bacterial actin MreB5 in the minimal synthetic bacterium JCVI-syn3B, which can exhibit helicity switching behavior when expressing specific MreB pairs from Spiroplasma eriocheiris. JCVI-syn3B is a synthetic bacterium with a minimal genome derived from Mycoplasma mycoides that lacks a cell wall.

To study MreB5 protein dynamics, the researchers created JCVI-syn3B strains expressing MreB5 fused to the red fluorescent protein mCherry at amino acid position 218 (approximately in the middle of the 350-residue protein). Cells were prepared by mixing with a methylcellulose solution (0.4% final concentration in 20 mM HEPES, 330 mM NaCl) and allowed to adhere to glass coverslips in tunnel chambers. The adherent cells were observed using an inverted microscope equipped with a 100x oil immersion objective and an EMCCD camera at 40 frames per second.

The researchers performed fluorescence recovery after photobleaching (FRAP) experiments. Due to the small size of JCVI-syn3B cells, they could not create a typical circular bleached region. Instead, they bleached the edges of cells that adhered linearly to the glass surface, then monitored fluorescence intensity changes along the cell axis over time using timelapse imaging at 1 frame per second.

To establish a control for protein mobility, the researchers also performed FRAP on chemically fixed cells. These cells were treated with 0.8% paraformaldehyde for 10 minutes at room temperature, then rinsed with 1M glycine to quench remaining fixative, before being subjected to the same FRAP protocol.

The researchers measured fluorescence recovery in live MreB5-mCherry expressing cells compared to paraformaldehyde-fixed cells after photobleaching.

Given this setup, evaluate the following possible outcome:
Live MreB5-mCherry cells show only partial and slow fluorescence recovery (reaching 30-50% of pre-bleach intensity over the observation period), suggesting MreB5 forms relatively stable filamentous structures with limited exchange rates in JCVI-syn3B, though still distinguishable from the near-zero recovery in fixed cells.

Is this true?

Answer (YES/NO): NO